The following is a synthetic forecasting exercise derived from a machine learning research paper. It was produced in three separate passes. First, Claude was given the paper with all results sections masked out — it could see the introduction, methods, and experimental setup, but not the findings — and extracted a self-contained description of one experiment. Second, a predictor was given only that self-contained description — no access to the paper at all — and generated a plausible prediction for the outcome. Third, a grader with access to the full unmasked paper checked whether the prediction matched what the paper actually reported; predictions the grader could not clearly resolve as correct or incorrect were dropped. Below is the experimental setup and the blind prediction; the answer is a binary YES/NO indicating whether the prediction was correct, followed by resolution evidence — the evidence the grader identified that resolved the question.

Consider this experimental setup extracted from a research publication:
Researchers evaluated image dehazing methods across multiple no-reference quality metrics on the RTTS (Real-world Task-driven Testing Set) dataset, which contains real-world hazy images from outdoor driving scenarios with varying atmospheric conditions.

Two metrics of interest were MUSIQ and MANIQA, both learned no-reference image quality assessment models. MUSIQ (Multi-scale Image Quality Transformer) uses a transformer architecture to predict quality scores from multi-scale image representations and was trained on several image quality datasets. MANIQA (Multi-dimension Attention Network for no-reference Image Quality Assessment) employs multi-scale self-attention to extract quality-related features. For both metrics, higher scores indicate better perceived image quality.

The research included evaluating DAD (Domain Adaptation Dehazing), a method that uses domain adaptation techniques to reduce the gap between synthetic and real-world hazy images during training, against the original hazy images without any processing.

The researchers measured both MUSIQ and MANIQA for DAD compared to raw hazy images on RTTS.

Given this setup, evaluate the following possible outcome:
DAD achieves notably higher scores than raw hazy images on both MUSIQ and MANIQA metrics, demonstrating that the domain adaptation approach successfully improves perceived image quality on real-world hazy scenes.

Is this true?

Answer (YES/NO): NO